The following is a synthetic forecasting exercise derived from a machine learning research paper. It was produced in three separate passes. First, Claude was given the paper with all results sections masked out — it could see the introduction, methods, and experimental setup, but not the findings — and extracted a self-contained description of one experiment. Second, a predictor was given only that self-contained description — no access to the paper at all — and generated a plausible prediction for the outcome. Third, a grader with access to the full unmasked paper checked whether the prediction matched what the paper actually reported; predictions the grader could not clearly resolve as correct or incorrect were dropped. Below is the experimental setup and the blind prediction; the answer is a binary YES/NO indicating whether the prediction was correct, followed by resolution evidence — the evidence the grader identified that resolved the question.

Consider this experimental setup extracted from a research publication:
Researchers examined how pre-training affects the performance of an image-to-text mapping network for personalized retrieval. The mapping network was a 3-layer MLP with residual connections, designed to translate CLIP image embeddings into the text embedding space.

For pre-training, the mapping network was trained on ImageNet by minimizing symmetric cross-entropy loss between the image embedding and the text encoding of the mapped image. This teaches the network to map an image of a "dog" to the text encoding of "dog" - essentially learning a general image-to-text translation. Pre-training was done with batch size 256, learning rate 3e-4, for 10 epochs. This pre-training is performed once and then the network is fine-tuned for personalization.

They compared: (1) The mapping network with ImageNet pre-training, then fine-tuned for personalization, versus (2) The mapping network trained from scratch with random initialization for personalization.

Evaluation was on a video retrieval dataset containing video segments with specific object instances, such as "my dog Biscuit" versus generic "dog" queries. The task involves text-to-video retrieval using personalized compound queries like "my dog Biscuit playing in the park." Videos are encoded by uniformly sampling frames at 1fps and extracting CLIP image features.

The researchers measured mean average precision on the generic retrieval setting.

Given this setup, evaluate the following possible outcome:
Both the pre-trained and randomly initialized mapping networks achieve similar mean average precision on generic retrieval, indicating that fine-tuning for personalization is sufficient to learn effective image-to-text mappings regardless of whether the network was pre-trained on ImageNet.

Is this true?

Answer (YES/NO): NO